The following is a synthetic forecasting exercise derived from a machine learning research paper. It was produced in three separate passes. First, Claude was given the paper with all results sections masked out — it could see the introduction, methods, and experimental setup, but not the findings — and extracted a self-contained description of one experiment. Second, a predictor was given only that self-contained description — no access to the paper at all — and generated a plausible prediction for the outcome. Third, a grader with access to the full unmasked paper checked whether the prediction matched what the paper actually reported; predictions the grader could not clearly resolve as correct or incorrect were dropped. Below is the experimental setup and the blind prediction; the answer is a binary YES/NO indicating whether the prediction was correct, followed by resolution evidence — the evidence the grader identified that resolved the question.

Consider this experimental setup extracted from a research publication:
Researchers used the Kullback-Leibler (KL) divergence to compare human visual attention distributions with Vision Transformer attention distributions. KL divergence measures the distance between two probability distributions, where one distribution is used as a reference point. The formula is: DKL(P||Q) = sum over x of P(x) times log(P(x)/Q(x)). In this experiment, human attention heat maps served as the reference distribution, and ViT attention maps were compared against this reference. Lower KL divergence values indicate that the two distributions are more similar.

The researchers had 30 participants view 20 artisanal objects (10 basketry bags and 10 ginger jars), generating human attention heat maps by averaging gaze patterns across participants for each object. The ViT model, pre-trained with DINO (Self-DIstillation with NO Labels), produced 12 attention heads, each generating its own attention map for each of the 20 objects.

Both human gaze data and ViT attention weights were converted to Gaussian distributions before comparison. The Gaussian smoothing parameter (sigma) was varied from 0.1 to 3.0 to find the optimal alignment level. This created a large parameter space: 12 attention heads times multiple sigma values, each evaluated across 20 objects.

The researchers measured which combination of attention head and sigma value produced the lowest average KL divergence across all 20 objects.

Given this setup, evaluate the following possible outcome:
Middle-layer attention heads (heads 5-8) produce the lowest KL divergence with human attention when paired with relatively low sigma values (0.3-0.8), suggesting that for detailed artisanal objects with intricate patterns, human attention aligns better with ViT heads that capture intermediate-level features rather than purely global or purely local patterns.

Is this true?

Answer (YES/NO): NO